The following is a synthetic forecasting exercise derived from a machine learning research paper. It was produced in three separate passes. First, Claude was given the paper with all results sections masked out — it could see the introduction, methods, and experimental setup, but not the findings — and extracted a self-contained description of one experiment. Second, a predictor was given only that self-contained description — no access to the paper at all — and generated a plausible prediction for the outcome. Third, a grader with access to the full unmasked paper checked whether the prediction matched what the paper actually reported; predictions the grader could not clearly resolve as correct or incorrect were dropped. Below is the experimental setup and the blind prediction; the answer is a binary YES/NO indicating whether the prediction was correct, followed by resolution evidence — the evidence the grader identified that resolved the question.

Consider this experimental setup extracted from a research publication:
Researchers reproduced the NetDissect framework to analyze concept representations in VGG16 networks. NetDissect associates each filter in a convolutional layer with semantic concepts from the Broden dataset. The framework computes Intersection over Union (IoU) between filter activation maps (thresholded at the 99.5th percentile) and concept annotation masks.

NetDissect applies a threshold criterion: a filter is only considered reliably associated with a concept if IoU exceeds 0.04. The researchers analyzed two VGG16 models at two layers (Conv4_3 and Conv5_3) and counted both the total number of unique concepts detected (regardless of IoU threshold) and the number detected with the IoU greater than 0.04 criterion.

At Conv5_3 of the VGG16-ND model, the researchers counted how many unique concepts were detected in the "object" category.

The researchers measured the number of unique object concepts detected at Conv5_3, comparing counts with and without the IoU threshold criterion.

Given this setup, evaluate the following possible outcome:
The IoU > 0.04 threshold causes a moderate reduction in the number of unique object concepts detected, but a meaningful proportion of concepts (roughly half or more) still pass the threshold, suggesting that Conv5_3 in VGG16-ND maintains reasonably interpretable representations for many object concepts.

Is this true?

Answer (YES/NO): YES